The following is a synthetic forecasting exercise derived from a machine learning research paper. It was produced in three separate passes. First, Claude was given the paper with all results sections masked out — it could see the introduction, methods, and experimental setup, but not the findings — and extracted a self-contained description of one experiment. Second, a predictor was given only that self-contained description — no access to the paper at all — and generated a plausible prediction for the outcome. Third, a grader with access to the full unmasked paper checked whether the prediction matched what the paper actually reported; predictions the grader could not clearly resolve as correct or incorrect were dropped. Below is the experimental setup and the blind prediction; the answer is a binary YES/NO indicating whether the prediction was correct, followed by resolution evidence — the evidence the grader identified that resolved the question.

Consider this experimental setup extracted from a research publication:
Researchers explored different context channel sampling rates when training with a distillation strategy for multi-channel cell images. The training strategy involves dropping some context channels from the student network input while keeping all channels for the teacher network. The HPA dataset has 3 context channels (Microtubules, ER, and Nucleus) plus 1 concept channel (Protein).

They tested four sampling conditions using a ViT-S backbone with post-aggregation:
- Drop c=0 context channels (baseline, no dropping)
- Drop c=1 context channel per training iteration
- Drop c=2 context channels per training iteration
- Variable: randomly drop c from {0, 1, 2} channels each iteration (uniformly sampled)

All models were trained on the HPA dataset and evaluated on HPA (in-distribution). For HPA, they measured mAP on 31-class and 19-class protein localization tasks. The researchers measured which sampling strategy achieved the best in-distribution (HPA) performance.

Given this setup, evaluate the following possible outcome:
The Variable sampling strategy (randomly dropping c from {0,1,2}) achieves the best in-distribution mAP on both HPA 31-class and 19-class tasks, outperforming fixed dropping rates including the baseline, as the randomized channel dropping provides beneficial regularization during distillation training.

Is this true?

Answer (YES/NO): YES